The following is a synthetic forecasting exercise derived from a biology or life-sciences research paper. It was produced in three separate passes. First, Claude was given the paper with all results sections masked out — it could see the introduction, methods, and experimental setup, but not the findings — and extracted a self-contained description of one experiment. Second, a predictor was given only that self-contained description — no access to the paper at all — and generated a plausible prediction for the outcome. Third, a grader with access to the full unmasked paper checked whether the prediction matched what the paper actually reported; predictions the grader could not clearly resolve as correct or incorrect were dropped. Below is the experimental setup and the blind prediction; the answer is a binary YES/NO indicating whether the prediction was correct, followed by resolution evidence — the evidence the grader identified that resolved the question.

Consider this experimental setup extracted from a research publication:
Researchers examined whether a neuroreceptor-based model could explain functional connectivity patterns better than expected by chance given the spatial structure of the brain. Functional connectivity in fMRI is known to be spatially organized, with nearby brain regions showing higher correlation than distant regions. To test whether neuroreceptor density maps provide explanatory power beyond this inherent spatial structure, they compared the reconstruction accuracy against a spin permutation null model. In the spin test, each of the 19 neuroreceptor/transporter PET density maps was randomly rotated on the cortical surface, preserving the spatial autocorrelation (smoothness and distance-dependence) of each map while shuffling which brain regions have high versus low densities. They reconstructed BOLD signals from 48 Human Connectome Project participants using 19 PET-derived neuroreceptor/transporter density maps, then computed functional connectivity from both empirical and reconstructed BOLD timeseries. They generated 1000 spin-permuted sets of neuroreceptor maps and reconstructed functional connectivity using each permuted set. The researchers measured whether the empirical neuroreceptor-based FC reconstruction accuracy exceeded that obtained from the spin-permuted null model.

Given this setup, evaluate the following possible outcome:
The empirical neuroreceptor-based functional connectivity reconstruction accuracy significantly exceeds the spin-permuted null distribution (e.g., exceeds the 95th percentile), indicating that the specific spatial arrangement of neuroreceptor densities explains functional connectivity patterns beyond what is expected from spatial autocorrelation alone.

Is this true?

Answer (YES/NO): YES